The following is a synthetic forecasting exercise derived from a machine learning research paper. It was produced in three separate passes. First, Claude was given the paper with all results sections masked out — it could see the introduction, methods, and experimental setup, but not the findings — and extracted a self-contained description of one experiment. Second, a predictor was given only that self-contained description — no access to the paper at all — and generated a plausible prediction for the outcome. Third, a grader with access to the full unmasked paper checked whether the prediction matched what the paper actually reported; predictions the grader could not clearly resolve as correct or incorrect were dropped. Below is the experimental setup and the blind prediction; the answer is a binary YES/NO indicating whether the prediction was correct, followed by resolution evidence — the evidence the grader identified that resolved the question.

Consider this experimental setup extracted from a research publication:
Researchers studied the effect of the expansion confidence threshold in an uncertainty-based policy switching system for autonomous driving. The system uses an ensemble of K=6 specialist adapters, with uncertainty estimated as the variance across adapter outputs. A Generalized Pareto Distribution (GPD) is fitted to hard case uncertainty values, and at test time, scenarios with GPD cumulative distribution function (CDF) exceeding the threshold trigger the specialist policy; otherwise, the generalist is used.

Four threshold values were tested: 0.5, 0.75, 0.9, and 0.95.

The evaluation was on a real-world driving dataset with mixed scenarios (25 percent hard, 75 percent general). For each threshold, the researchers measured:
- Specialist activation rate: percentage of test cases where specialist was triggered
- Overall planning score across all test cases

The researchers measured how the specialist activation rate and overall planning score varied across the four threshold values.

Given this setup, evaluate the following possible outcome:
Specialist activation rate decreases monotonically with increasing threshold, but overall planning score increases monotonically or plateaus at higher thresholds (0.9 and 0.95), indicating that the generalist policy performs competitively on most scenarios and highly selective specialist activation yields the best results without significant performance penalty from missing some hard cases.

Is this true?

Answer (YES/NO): NO